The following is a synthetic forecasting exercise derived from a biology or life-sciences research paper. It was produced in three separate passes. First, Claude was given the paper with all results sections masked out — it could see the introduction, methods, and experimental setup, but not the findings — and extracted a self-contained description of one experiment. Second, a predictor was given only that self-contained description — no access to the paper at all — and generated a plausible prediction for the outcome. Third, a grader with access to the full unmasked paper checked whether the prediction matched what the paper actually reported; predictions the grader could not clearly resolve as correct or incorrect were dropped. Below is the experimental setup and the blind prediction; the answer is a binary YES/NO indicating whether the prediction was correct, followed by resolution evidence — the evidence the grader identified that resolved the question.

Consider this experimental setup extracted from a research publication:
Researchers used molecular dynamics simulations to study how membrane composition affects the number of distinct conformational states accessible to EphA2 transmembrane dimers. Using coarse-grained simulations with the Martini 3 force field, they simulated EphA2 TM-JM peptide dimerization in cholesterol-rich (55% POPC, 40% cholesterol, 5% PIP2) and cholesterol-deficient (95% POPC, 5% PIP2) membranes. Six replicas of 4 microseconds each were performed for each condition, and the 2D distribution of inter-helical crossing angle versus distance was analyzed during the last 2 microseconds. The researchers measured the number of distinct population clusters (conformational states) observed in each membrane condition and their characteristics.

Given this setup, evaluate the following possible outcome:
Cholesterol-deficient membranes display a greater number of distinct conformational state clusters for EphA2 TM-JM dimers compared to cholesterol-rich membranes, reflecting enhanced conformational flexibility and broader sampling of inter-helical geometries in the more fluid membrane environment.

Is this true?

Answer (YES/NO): NO